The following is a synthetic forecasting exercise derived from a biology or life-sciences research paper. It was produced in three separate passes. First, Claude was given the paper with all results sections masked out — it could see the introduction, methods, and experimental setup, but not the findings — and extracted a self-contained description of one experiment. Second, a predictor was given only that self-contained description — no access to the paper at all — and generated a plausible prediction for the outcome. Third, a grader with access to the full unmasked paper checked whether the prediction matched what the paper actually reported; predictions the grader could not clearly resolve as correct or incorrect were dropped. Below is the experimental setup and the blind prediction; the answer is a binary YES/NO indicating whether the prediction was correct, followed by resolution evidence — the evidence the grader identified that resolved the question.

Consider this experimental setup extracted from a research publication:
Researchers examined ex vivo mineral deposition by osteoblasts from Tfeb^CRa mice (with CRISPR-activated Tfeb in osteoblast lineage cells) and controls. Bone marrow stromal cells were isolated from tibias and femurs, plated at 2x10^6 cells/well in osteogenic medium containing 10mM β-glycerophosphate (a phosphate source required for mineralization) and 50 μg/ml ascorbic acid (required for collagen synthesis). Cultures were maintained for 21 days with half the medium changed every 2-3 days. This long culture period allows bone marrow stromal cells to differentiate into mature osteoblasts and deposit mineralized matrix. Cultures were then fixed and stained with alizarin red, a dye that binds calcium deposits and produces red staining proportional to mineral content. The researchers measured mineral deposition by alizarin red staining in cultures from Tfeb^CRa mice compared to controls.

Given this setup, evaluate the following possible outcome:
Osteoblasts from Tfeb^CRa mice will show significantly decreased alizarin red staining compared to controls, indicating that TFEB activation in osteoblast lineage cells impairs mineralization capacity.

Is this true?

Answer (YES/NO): NO